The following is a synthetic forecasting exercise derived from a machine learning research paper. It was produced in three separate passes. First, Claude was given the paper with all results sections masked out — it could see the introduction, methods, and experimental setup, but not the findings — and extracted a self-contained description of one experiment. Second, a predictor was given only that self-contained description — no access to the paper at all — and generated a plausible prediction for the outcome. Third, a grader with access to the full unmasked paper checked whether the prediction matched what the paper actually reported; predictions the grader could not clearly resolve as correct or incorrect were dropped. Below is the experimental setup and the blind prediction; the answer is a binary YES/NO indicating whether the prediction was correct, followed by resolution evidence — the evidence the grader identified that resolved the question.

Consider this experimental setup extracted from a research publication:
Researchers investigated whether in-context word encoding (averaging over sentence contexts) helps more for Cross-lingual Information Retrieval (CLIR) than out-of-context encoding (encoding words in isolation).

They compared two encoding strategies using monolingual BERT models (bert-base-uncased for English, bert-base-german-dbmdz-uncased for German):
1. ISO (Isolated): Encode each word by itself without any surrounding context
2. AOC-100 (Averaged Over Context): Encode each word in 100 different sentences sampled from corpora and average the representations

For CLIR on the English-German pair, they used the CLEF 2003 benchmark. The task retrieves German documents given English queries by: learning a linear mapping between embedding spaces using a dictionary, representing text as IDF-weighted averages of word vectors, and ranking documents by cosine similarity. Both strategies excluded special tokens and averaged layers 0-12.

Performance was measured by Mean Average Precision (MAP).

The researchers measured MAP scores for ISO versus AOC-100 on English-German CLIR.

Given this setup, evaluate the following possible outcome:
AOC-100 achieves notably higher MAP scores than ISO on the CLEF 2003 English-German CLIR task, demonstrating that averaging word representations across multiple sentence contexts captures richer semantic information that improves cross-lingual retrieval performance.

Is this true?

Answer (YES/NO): YES